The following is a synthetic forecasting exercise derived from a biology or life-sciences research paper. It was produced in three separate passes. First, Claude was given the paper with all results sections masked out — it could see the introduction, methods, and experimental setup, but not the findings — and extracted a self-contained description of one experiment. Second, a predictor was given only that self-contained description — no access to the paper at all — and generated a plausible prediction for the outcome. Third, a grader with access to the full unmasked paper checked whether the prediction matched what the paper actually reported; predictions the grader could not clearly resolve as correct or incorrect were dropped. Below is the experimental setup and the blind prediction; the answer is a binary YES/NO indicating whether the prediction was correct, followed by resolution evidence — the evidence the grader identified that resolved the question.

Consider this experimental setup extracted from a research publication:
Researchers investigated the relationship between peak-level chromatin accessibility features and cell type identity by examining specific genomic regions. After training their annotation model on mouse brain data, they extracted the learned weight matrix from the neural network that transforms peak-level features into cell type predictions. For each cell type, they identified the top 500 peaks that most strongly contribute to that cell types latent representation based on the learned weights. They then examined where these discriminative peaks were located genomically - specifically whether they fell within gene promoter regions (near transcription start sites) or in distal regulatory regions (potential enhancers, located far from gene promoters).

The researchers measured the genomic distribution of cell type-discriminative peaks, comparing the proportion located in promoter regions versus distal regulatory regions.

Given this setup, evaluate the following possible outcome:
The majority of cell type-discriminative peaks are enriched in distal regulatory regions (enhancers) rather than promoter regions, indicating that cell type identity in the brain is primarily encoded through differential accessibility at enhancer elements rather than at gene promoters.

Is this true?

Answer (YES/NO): NO